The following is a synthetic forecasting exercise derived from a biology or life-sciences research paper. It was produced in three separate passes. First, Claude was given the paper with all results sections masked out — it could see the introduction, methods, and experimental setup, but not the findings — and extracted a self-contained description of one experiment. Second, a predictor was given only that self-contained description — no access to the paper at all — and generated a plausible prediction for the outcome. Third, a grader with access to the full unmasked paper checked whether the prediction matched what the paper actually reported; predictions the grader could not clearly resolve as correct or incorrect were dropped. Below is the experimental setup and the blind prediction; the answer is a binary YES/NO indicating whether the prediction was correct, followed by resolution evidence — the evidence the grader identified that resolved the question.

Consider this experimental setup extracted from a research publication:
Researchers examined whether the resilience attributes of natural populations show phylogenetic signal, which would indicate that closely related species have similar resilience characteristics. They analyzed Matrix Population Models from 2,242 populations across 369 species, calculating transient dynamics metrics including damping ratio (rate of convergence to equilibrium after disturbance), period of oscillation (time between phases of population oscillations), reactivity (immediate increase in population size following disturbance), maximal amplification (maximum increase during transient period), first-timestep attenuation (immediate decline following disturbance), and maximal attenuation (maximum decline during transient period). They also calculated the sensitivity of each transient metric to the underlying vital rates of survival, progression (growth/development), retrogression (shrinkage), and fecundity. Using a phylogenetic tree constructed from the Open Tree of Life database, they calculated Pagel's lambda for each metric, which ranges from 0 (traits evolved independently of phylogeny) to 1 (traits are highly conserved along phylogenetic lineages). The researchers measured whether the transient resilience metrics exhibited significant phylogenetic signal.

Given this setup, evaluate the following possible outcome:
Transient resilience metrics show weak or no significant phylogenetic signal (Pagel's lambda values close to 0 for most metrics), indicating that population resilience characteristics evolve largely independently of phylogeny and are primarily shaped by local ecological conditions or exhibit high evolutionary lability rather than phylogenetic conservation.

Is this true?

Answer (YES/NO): NO